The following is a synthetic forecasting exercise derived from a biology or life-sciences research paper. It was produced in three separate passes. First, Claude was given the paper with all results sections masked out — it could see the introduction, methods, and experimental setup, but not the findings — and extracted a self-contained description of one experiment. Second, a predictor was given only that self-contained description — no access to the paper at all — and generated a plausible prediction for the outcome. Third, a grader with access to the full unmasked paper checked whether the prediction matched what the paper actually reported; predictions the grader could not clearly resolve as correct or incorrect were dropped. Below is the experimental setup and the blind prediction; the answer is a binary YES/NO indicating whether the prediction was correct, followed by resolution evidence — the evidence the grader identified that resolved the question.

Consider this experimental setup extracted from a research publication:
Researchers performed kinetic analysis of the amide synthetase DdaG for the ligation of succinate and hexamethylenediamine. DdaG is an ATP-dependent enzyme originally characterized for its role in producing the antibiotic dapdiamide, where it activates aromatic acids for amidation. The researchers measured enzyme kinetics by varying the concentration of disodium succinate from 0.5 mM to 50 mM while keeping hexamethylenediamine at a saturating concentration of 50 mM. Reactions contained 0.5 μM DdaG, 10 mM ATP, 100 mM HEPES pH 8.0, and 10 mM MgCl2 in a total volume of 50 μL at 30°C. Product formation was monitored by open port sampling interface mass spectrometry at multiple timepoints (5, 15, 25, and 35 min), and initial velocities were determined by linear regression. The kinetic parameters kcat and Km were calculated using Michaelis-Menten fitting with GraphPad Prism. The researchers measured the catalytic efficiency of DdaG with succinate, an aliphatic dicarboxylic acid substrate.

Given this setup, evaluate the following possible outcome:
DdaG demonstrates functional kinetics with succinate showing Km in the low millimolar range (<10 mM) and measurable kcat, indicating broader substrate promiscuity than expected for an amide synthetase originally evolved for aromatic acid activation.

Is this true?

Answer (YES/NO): YES